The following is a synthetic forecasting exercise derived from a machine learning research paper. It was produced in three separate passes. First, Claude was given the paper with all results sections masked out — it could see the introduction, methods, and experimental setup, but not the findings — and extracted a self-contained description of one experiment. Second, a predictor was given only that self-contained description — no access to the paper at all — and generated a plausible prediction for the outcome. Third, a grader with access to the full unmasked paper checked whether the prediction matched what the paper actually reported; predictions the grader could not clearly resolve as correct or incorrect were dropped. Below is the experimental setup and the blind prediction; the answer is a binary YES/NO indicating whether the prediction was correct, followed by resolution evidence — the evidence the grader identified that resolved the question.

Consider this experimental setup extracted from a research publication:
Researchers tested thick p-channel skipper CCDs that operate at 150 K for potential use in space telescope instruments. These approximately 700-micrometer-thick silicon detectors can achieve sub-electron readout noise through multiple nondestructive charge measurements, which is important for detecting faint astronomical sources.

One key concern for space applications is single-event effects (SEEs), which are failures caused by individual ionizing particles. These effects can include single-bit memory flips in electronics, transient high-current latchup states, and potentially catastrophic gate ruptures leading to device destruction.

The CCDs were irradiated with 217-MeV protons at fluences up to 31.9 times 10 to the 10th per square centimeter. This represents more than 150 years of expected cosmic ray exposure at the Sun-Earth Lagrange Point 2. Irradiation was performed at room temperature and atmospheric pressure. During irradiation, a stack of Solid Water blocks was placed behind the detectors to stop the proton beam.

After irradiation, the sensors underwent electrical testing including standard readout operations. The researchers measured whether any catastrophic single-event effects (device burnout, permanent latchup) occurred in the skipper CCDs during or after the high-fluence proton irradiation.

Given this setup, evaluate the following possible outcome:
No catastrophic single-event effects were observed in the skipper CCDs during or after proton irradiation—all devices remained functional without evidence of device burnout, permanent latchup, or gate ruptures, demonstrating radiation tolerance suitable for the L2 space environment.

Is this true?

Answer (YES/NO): YES